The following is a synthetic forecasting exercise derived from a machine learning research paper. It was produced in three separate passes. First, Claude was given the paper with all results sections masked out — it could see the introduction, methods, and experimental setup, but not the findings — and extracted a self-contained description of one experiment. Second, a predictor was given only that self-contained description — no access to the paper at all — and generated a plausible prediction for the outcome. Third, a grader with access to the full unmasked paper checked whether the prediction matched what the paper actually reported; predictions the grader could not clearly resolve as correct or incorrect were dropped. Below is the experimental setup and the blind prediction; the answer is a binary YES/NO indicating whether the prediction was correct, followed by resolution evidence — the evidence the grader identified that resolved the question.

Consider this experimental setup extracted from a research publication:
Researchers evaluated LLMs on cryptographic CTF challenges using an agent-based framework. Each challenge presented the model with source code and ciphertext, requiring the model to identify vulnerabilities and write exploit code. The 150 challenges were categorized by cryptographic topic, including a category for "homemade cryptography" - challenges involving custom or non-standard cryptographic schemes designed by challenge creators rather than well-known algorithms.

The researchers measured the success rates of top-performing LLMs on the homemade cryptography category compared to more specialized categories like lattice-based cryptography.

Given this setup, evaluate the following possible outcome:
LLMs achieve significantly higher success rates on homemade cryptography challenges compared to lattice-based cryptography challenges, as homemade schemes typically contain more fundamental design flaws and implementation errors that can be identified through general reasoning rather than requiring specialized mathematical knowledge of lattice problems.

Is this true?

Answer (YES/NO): YES